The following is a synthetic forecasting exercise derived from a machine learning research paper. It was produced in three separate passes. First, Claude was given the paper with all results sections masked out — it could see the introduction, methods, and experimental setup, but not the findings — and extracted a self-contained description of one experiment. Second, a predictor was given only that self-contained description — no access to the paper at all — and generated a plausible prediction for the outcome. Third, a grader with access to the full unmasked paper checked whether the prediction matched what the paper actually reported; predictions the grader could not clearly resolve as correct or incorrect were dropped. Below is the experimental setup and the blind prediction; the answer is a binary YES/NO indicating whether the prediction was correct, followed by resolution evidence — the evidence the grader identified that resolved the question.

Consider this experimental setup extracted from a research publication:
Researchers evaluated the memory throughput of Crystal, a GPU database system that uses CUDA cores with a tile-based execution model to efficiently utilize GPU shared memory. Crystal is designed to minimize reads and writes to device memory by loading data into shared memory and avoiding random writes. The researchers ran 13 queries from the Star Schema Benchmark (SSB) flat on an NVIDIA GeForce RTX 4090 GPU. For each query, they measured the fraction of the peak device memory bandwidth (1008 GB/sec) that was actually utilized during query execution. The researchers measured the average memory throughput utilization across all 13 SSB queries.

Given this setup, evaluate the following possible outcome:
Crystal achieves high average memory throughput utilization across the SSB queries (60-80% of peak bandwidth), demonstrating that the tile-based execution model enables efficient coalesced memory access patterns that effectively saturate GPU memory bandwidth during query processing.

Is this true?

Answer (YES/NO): NO